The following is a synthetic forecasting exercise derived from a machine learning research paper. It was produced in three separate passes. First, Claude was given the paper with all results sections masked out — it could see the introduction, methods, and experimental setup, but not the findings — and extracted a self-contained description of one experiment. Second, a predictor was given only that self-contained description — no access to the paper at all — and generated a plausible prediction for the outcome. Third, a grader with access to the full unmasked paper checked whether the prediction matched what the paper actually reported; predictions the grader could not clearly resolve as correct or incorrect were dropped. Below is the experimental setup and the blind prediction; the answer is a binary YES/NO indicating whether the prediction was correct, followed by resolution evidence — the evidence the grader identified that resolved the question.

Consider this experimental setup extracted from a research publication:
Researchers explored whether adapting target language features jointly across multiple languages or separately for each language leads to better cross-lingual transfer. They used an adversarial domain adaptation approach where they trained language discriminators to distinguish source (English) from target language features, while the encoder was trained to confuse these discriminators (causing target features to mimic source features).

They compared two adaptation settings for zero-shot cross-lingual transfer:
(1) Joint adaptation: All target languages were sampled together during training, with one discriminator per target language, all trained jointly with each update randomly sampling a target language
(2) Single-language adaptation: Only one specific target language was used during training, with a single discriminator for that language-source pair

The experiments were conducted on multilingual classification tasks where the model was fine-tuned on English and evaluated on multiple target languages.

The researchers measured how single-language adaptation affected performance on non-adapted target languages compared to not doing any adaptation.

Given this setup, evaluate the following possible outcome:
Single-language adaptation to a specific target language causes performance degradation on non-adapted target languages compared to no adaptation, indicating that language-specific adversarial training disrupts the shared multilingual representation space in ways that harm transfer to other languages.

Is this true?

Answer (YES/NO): YES